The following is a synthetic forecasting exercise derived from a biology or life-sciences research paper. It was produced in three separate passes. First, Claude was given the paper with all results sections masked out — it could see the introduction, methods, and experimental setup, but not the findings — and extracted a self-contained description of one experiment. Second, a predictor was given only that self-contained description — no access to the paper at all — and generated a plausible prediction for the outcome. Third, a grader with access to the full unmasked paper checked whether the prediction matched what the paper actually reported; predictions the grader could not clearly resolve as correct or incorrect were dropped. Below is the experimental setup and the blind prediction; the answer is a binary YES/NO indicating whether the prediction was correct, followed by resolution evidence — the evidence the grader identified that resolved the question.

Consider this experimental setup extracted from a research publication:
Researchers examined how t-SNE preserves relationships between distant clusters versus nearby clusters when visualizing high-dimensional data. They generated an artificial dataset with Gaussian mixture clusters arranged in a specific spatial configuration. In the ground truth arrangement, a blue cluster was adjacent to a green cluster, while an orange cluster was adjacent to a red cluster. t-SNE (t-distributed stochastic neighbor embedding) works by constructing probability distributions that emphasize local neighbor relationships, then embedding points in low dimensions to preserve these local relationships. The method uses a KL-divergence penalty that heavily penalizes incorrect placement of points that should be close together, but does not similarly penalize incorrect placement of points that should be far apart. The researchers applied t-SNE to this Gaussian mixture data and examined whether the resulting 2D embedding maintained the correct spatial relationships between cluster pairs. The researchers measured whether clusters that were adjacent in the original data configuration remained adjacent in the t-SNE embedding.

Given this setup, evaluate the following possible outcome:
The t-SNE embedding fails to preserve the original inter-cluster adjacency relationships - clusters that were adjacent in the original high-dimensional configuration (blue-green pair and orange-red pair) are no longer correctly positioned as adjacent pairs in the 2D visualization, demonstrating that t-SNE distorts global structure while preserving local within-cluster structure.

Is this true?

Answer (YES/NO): YES